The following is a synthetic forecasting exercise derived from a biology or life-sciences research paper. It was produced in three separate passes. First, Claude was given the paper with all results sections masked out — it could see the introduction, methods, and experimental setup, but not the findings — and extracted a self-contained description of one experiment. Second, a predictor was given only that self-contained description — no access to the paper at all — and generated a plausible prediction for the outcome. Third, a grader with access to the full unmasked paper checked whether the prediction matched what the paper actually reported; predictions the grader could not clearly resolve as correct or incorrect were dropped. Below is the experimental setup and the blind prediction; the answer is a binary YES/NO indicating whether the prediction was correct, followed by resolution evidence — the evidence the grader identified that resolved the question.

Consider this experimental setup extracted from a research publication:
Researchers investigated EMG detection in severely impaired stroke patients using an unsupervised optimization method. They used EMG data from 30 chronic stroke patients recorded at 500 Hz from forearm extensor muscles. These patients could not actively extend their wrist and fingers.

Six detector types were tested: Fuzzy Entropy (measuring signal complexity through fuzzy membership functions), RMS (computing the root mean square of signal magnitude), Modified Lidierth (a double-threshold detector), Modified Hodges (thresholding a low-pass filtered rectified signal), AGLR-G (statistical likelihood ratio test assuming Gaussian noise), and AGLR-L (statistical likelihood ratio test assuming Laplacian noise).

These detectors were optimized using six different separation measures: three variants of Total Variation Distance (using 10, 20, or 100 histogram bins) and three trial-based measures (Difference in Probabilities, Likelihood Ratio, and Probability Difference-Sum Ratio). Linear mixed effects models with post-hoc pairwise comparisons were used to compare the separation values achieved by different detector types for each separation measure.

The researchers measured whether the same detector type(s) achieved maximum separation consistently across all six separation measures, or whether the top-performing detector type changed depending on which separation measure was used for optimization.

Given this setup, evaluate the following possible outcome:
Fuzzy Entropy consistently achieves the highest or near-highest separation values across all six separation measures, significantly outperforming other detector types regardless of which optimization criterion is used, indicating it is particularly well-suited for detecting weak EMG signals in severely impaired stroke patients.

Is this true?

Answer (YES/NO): NO